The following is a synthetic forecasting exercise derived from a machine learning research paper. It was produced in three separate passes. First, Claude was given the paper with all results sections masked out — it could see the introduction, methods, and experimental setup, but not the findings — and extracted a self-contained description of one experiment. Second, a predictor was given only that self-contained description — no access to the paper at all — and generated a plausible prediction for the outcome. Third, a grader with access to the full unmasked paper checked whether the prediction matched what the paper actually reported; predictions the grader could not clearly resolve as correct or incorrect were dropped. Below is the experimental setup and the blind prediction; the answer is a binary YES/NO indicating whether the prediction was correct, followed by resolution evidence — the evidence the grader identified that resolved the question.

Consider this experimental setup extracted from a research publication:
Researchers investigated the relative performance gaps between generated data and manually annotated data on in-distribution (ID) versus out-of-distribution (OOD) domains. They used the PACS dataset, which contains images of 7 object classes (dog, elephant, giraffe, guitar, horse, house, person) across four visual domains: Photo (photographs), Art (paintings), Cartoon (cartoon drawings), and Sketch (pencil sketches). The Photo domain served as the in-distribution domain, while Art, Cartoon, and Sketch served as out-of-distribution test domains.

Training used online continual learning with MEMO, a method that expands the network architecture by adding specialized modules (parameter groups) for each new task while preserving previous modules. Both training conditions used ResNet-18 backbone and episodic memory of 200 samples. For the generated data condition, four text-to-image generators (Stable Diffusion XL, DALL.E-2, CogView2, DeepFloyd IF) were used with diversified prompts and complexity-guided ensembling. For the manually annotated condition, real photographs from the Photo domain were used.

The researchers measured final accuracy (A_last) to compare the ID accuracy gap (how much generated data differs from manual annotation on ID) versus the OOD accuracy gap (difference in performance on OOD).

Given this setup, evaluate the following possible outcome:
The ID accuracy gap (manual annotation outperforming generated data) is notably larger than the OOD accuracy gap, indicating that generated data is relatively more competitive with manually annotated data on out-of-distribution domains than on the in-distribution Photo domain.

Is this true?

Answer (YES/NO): YES